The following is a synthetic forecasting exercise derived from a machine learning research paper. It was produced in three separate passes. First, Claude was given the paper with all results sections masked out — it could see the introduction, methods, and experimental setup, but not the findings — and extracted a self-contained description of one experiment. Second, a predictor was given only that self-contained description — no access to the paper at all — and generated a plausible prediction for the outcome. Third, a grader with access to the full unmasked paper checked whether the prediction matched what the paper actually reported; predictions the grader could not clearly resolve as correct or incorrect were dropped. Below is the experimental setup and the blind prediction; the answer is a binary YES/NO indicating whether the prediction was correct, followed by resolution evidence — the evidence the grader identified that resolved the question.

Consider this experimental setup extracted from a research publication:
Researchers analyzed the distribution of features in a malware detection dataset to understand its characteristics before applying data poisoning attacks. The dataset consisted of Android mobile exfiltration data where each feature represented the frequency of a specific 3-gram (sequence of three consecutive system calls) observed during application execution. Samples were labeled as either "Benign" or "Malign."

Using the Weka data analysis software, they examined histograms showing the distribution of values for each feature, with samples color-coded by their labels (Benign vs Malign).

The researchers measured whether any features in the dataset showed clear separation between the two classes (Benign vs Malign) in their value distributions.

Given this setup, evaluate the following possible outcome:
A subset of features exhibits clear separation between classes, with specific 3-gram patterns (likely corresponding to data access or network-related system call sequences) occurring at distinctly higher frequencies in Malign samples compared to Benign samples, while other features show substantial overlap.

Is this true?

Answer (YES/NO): NO